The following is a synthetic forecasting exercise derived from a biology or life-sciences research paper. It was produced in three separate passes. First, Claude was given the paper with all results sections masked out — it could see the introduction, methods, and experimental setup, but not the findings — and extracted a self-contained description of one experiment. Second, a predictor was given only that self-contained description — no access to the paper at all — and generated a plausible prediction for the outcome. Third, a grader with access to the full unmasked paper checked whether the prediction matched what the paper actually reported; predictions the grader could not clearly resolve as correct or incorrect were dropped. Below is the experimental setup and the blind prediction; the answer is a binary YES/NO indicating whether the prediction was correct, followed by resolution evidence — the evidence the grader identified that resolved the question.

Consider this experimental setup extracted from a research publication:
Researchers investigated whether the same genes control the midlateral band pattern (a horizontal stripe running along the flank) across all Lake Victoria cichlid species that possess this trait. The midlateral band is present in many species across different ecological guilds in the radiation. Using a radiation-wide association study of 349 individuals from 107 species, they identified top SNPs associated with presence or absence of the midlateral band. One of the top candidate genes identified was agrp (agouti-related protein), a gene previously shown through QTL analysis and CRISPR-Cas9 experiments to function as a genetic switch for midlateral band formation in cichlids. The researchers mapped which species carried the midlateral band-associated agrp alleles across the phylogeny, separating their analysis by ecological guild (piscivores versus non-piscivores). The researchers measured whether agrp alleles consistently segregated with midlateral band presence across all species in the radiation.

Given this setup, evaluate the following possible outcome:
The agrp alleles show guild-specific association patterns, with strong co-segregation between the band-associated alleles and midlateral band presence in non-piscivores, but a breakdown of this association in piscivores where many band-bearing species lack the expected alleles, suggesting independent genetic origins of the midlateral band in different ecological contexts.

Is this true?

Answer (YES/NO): YES